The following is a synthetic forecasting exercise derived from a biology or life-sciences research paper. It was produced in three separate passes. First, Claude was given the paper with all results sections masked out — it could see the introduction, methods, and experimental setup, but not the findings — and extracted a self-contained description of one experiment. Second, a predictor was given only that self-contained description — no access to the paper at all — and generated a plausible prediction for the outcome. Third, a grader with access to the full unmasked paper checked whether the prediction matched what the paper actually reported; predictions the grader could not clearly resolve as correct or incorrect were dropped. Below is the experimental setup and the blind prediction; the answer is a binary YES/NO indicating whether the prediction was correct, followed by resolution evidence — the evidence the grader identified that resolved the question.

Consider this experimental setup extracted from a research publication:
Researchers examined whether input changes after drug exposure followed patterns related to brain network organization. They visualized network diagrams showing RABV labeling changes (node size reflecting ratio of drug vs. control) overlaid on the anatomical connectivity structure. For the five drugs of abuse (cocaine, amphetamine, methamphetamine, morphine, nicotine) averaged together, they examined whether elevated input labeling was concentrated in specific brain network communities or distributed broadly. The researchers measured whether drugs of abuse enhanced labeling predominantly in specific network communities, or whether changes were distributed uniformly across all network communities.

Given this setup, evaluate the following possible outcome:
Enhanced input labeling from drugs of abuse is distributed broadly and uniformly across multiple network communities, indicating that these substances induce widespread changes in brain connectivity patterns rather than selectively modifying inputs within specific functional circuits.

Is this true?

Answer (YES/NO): NO